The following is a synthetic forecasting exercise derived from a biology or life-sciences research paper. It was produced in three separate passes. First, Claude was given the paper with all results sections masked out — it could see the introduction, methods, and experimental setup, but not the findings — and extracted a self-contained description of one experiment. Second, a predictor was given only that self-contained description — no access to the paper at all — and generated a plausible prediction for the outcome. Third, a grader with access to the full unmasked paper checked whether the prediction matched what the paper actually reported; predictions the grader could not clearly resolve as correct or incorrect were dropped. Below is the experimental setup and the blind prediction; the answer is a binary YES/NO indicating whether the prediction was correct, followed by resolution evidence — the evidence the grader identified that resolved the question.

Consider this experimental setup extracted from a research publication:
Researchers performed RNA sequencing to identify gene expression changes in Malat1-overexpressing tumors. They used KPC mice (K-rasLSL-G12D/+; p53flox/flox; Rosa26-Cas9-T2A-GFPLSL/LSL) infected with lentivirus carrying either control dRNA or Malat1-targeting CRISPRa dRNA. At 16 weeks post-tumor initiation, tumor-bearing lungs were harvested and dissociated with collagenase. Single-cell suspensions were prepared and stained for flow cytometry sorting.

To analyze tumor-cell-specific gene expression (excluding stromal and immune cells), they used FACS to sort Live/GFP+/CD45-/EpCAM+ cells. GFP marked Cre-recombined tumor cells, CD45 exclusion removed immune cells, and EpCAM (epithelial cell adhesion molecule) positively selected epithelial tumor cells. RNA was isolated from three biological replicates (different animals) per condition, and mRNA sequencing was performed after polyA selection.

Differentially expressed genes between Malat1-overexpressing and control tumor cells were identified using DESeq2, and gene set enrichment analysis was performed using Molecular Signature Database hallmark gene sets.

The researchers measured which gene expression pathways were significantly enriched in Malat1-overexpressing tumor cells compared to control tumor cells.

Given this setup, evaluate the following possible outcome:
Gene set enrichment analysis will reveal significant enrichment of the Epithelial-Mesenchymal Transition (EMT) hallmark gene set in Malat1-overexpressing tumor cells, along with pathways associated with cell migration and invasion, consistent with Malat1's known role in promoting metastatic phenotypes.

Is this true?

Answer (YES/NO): YES